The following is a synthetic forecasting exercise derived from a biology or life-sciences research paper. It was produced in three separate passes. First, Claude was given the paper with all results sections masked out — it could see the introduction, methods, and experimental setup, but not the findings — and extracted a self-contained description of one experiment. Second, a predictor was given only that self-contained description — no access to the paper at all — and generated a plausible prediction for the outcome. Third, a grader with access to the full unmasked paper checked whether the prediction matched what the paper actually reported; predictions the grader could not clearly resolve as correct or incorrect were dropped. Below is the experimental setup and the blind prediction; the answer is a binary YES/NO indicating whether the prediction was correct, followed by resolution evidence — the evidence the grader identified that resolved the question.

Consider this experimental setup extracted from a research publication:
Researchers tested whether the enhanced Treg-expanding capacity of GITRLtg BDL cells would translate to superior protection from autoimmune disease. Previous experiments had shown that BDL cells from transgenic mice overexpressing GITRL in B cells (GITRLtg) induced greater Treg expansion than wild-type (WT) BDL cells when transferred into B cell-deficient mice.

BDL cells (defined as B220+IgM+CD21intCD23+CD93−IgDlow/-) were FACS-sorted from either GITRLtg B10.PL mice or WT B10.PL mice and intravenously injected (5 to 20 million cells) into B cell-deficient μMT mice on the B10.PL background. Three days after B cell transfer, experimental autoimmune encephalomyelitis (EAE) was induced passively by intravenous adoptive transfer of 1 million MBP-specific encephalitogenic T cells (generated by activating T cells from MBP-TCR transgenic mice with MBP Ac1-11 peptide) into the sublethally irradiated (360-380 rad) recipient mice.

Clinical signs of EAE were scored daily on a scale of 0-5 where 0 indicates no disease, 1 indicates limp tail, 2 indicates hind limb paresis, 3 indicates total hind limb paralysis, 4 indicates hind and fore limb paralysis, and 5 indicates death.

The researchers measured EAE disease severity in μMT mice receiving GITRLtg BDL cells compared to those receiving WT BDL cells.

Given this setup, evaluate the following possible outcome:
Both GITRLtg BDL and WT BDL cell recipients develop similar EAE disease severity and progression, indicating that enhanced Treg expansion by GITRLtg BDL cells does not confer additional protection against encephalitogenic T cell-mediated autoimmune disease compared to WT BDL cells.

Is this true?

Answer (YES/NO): YES